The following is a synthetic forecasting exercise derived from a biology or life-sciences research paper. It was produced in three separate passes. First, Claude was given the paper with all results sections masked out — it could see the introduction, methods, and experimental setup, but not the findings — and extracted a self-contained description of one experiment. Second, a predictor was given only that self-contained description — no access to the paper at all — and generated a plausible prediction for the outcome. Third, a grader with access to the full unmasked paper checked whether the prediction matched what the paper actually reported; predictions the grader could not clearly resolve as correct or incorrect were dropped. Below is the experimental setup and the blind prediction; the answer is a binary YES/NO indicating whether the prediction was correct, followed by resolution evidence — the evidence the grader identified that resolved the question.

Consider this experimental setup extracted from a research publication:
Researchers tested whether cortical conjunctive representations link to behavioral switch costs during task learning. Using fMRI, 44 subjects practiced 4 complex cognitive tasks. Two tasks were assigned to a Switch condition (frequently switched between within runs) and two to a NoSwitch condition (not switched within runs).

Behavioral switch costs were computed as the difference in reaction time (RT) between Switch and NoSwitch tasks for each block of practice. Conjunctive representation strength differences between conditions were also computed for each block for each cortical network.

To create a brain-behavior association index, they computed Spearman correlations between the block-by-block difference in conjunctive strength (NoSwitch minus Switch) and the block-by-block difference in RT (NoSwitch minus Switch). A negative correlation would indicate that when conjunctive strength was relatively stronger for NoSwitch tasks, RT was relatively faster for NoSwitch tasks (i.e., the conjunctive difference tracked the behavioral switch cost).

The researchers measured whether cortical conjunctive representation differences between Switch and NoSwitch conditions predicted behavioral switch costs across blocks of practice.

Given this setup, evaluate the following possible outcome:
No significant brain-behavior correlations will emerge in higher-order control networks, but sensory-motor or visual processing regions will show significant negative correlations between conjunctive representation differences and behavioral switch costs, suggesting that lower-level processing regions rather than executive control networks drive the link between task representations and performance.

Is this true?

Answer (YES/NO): NO